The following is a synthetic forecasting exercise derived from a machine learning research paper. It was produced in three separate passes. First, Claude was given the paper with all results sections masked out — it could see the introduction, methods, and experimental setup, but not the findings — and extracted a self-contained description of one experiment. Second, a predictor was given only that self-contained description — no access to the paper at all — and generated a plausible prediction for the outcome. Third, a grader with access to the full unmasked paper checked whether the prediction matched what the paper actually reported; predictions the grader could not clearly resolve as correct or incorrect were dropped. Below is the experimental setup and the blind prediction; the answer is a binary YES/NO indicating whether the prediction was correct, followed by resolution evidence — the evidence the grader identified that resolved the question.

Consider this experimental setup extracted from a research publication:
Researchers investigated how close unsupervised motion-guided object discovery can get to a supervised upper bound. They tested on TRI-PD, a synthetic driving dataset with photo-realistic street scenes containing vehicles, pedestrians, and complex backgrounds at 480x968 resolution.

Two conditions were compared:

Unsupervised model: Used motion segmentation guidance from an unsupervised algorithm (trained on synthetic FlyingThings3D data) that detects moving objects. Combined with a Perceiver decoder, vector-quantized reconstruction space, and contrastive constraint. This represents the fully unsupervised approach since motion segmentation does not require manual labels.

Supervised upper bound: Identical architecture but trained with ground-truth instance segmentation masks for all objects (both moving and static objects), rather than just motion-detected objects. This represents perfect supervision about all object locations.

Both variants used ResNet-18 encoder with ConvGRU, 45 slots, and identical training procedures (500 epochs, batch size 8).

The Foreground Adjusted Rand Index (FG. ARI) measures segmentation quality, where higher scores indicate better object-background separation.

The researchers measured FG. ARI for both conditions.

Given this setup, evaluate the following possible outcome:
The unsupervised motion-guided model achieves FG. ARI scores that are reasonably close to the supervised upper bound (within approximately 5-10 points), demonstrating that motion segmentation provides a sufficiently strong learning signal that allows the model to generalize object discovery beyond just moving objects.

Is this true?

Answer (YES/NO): YES